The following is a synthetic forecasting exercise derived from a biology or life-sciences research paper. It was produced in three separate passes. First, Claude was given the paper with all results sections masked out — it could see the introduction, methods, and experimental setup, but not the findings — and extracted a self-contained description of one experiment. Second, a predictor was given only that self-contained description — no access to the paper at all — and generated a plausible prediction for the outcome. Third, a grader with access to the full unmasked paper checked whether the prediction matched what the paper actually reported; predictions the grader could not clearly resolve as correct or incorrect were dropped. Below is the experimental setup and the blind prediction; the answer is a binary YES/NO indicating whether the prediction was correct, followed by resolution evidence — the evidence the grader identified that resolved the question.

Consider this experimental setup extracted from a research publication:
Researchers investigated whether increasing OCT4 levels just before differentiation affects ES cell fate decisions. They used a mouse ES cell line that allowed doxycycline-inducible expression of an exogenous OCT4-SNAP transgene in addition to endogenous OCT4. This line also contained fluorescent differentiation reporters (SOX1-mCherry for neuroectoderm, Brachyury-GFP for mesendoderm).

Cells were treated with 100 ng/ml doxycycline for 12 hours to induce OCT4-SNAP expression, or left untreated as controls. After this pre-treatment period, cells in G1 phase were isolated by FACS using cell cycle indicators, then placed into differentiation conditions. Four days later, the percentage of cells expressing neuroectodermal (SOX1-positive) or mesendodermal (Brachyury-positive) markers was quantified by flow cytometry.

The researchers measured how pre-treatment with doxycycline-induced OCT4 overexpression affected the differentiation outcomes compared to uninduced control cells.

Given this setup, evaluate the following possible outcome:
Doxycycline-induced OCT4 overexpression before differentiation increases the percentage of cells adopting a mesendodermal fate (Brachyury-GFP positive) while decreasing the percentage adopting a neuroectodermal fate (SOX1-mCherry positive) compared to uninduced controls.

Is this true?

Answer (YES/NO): NO